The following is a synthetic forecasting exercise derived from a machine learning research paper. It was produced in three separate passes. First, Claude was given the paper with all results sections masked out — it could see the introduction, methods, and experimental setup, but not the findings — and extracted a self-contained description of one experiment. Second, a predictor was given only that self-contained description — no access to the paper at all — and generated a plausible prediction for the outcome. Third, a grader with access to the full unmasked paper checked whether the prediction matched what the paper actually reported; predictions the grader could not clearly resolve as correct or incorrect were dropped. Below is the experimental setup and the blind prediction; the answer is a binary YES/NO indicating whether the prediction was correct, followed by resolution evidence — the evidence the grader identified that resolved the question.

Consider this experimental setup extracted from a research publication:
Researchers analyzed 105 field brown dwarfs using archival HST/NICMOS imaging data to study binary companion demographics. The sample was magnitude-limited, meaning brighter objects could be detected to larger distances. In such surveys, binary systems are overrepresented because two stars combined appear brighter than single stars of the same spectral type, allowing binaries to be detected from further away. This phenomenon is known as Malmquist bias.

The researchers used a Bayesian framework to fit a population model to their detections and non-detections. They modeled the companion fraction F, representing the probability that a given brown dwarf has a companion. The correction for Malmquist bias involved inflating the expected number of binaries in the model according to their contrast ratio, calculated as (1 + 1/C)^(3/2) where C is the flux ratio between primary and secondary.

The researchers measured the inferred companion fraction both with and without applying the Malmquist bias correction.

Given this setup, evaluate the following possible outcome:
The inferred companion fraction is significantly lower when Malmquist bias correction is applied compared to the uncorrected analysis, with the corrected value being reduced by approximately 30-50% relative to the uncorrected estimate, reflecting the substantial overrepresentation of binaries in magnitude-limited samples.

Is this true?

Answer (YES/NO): YES